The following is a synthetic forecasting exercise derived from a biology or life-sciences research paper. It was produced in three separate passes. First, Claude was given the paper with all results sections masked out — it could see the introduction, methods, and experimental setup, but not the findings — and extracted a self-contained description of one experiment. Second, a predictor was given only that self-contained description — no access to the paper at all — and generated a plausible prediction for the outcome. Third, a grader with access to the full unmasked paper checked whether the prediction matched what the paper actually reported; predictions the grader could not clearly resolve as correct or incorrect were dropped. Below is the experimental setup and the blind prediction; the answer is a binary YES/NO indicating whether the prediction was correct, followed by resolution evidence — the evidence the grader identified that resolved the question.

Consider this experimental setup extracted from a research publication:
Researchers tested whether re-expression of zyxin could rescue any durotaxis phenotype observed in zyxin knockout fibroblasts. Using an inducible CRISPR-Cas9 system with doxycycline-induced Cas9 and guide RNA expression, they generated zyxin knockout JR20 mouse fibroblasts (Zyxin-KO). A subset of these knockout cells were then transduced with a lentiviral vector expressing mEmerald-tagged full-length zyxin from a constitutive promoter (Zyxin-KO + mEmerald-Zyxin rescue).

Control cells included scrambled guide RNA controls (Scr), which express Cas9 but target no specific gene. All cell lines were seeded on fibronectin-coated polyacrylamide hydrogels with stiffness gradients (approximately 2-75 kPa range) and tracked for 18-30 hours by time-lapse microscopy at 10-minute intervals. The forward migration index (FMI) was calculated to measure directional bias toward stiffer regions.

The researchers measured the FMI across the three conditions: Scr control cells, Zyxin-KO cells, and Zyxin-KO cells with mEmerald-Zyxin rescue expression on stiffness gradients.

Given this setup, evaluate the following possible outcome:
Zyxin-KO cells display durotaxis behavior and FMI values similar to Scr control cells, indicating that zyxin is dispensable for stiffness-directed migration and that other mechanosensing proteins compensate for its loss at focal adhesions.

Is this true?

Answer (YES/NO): NO